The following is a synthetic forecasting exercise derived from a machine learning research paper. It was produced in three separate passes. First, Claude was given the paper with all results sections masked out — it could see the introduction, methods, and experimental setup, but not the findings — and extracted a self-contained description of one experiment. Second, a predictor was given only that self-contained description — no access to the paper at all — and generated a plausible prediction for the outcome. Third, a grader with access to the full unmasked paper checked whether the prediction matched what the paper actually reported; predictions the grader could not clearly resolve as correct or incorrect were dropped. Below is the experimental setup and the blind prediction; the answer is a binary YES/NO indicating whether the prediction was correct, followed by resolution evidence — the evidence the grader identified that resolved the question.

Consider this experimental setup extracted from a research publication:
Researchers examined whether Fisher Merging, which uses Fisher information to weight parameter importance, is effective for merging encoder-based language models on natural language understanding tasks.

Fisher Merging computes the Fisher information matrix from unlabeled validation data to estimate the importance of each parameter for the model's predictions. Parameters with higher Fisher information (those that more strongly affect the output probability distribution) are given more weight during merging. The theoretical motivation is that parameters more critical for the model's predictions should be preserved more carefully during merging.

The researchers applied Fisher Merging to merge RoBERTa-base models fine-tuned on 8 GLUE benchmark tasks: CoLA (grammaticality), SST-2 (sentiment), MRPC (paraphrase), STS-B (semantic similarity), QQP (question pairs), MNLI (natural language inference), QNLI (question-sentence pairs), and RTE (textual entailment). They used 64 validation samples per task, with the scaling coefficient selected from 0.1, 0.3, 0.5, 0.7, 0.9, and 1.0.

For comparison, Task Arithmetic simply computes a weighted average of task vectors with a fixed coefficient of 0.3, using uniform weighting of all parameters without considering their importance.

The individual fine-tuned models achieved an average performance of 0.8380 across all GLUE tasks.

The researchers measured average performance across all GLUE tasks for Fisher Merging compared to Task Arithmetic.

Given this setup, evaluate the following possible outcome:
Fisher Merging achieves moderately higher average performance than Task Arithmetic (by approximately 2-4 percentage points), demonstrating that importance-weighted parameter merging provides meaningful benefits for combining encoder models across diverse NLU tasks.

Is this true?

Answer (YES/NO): NO